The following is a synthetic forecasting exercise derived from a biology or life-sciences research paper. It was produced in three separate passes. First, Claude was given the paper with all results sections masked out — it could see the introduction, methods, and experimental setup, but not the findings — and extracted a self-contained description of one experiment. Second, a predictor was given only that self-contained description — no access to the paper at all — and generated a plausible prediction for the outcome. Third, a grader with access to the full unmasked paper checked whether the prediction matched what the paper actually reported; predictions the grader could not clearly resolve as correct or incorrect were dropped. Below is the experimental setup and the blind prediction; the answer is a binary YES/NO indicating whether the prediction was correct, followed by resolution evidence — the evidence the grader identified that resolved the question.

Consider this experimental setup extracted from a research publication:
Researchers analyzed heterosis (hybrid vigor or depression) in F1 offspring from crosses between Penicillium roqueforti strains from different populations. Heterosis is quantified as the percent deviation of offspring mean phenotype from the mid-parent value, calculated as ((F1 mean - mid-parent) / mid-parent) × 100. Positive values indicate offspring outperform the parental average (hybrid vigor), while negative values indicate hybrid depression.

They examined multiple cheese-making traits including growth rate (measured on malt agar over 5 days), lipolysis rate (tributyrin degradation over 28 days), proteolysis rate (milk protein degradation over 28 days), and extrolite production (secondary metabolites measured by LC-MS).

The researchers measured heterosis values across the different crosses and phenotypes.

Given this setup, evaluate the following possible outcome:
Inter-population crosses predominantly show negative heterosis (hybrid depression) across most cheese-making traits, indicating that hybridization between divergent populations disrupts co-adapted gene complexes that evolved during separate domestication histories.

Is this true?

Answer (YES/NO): NO